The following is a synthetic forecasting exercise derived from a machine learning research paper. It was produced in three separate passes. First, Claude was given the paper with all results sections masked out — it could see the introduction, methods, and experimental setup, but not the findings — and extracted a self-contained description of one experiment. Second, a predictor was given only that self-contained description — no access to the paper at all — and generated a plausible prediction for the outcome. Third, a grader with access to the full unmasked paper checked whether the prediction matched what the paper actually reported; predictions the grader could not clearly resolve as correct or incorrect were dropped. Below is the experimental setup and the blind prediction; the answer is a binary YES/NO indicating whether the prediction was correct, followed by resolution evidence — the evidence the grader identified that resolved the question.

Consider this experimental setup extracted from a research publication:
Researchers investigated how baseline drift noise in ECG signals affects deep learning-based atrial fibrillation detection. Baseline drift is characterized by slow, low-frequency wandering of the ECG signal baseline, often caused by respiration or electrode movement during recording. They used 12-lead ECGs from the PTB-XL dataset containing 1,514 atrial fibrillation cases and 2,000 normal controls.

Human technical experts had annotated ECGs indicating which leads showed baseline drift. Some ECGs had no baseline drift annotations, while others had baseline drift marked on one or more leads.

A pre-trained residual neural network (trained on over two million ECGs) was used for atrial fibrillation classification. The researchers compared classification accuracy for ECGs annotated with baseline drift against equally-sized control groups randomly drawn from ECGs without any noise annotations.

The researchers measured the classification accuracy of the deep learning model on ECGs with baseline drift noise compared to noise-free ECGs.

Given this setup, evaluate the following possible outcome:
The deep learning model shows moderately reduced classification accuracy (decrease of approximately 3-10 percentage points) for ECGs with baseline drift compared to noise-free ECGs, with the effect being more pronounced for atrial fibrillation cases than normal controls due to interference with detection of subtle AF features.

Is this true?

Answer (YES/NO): NO